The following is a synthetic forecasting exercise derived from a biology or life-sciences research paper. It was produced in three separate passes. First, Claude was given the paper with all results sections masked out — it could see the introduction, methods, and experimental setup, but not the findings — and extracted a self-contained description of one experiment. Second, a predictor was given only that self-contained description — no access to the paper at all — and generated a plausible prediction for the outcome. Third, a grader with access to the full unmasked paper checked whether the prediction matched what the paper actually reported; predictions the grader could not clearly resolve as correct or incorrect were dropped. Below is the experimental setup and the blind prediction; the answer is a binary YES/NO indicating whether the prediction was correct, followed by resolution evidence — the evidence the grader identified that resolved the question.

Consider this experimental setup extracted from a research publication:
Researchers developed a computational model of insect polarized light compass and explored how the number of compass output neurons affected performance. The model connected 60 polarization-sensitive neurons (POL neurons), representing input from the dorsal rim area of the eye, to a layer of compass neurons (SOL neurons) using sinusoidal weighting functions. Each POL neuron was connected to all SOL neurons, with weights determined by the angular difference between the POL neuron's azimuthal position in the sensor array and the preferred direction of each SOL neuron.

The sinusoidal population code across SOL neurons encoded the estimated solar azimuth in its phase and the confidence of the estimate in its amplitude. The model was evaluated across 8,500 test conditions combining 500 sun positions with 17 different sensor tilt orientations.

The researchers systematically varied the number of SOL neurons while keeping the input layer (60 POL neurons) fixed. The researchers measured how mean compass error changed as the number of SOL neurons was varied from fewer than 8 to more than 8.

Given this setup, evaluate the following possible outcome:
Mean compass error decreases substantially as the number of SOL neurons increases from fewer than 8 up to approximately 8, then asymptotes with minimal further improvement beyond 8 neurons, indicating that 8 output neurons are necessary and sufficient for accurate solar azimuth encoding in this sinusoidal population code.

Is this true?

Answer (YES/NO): YES